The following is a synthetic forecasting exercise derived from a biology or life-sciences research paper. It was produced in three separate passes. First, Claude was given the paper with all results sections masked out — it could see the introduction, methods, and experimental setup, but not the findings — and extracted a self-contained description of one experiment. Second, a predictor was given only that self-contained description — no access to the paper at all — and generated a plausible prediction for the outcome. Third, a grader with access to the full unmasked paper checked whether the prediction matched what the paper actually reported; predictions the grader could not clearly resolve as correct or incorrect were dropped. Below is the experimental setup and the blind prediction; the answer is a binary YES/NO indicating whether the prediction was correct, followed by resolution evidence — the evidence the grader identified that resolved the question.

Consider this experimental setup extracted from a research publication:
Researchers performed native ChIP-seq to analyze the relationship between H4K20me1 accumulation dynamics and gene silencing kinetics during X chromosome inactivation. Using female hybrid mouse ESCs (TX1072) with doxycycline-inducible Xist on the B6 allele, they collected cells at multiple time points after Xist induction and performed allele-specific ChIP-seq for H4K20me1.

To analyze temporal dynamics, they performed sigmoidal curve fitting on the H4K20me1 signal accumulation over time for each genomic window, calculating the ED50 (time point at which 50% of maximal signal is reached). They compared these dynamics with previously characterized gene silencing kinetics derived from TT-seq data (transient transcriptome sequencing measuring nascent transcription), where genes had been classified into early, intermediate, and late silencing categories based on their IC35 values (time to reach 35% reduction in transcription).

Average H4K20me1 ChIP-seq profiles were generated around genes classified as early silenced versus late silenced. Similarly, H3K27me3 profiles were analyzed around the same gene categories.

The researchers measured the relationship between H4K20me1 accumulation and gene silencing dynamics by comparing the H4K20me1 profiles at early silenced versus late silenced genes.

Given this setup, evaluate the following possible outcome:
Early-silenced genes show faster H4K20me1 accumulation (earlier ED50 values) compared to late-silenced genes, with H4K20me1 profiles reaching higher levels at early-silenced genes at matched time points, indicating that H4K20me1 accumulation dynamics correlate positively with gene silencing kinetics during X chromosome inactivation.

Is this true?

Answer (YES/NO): YES